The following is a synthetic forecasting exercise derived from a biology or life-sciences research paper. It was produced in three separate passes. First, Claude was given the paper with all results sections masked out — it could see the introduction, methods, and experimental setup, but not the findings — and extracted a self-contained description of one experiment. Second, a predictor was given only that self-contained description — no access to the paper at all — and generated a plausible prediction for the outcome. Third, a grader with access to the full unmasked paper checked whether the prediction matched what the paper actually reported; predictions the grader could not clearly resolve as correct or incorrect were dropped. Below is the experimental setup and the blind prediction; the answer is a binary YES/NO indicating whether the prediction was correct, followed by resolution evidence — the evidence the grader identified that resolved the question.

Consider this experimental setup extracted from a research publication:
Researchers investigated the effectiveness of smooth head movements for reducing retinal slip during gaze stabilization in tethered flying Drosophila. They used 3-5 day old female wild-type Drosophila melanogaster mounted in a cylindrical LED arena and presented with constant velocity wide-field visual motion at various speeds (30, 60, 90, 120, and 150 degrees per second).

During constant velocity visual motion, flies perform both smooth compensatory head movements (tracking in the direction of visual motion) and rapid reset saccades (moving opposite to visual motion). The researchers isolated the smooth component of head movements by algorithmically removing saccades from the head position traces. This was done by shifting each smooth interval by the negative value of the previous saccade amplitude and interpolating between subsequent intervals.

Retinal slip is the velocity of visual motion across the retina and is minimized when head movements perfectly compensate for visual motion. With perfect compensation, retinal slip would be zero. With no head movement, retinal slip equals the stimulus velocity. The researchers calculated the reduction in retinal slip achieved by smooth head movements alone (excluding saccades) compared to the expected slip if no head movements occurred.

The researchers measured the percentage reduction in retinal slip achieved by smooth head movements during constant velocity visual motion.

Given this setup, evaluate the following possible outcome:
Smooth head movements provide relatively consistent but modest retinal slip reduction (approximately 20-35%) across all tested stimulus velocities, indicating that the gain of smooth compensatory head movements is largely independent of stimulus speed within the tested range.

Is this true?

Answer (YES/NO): NO